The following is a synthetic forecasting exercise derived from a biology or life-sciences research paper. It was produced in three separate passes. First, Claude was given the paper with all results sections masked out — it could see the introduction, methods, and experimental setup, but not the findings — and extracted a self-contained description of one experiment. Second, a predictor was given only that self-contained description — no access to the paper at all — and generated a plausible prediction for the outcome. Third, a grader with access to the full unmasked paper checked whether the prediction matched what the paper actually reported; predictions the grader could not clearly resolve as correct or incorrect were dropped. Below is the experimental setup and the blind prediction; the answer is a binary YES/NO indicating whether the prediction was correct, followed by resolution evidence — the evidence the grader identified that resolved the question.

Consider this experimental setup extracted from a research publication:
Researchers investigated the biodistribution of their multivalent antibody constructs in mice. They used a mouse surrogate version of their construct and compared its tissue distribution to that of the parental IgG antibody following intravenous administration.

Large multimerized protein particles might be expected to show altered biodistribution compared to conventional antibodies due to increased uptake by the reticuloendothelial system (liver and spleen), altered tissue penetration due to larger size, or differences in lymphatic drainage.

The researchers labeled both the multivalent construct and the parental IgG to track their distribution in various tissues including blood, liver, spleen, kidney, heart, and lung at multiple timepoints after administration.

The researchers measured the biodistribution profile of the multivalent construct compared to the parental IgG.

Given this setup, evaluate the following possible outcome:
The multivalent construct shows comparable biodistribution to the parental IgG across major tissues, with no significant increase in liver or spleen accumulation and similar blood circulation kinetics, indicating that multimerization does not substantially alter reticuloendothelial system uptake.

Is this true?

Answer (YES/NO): YES